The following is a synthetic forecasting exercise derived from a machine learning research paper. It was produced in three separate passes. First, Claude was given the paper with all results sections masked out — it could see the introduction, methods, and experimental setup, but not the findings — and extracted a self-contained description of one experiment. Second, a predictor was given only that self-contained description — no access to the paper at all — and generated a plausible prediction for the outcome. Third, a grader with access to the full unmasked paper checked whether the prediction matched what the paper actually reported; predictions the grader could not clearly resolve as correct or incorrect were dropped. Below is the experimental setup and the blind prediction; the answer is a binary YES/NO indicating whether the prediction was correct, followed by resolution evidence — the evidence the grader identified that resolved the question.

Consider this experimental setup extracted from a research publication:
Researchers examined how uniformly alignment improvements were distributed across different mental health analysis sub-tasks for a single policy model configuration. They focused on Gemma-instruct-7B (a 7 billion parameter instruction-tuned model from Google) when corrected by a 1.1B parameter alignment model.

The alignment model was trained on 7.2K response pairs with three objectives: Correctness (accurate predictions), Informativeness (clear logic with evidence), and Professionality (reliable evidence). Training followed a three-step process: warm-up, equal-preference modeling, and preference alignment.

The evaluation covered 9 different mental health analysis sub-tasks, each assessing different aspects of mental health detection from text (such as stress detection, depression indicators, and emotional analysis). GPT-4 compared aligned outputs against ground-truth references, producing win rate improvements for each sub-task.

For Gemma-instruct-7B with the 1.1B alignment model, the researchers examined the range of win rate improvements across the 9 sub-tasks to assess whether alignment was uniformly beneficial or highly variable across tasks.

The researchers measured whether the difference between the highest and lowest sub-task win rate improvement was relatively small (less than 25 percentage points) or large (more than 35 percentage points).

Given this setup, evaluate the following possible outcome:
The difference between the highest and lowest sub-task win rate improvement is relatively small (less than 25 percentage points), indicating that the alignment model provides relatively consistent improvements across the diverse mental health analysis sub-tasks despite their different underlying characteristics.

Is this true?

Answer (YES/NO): NO